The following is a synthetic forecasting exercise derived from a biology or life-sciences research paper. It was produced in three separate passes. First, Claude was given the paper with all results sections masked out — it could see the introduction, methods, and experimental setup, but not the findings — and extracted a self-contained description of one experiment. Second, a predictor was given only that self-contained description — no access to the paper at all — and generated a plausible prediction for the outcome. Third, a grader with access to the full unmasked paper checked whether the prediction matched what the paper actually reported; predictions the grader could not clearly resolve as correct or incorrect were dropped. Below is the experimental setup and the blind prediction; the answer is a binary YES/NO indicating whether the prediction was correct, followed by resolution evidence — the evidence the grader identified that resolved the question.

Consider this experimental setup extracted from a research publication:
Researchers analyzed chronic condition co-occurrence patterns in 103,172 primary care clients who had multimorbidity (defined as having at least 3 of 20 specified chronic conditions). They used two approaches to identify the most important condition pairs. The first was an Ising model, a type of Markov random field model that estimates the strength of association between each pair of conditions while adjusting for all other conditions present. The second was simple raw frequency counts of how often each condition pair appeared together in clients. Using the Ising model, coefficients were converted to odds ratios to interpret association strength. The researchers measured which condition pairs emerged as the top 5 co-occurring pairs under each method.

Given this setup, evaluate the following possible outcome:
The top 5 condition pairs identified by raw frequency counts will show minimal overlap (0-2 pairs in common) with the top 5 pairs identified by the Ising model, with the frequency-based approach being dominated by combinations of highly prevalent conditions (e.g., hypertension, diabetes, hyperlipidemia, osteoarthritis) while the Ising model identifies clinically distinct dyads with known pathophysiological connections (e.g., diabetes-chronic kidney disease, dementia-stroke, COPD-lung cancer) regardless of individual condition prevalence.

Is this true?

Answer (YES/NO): YES